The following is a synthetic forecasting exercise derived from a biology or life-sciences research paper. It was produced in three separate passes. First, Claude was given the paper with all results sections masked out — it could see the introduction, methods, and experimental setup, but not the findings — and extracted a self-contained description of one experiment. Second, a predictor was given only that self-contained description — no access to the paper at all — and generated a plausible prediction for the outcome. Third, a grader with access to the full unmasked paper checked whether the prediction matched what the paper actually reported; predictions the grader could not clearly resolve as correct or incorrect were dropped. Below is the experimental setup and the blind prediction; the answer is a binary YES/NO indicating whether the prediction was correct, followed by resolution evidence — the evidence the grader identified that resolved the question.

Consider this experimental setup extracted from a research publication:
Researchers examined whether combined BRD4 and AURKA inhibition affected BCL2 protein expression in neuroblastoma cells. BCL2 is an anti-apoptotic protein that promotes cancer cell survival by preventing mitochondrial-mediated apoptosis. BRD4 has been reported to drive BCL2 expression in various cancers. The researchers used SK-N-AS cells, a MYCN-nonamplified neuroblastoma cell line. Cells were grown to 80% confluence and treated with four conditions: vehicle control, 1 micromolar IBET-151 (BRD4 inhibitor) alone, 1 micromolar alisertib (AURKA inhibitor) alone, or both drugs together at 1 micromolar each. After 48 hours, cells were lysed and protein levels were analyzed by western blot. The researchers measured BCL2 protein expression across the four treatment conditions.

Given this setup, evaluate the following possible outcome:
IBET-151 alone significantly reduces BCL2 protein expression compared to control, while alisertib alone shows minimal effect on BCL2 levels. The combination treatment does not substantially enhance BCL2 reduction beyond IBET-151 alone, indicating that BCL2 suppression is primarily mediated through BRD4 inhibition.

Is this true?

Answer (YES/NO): NO